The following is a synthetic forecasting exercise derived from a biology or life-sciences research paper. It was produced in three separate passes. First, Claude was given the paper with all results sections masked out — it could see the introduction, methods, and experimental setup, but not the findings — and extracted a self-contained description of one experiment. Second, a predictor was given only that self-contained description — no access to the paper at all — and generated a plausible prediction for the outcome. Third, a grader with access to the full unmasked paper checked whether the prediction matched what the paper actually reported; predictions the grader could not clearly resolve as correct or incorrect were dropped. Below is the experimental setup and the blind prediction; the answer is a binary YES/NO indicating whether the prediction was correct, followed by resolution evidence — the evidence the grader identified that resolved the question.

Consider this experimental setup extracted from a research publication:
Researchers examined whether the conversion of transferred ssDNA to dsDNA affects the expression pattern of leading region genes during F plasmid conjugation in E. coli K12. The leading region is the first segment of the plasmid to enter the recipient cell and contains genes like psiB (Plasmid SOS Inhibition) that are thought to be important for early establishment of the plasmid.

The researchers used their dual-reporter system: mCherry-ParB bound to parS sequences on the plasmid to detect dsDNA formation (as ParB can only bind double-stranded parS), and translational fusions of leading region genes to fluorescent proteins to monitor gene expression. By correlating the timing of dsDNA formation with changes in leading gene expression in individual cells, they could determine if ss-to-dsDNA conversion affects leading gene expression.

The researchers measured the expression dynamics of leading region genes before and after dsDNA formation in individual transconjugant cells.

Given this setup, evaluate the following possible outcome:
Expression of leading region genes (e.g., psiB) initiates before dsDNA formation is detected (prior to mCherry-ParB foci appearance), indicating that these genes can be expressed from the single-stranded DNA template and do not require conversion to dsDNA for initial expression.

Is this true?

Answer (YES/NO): YES